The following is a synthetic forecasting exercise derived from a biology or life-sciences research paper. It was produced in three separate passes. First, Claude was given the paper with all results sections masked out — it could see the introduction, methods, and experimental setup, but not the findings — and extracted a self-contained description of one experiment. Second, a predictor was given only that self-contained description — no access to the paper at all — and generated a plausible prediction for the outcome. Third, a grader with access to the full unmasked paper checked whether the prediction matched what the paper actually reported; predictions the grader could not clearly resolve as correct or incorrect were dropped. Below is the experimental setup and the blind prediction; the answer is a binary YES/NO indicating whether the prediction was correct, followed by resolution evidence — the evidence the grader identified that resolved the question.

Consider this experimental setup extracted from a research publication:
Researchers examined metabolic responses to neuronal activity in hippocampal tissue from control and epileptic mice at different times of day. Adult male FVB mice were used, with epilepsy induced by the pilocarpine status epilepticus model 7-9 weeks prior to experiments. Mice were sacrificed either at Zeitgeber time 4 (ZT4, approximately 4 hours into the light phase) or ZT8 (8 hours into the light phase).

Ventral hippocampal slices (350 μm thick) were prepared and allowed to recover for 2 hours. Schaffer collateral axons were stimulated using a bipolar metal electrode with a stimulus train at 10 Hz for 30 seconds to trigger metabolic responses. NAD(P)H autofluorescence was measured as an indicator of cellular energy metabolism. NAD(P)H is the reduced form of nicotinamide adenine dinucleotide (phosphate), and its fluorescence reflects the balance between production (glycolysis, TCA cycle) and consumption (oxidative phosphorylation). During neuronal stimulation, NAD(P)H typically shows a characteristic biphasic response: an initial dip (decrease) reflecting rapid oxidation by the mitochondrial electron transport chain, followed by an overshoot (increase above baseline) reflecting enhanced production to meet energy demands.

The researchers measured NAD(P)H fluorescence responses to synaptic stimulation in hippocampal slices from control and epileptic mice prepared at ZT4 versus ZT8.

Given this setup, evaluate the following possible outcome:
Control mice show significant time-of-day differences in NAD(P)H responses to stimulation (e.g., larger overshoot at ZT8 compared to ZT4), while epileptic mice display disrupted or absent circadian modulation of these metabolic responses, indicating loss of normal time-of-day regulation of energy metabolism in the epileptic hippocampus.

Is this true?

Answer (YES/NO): NO